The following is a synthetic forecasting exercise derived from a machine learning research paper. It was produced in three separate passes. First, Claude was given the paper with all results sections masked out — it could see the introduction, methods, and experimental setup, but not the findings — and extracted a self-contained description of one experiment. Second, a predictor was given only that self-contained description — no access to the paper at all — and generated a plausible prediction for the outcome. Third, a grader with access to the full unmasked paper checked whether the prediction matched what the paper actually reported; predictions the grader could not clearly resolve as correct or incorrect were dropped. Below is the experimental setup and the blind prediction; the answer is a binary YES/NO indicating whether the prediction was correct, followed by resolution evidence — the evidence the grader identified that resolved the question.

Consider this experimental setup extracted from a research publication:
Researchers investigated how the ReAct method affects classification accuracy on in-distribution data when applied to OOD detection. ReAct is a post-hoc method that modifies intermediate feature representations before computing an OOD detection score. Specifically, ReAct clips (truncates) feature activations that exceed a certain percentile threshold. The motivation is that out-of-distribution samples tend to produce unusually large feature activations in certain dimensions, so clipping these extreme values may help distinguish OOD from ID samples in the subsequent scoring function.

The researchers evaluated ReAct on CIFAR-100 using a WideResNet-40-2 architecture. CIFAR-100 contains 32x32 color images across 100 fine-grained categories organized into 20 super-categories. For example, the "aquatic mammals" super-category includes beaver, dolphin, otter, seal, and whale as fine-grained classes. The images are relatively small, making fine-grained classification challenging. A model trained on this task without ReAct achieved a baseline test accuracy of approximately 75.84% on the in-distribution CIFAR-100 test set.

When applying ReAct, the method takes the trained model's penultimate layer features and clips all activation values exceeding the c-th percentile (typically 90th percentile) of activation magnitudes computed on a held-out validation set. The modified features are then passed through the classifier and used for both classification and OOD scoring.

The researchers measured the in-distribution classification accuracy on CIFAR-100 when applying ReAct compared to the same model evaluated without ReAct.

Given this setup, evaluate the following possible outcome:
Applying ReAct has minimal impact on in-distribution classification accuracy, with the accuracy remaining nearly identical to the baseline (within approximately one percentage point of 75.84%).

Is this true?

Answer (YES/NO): NO